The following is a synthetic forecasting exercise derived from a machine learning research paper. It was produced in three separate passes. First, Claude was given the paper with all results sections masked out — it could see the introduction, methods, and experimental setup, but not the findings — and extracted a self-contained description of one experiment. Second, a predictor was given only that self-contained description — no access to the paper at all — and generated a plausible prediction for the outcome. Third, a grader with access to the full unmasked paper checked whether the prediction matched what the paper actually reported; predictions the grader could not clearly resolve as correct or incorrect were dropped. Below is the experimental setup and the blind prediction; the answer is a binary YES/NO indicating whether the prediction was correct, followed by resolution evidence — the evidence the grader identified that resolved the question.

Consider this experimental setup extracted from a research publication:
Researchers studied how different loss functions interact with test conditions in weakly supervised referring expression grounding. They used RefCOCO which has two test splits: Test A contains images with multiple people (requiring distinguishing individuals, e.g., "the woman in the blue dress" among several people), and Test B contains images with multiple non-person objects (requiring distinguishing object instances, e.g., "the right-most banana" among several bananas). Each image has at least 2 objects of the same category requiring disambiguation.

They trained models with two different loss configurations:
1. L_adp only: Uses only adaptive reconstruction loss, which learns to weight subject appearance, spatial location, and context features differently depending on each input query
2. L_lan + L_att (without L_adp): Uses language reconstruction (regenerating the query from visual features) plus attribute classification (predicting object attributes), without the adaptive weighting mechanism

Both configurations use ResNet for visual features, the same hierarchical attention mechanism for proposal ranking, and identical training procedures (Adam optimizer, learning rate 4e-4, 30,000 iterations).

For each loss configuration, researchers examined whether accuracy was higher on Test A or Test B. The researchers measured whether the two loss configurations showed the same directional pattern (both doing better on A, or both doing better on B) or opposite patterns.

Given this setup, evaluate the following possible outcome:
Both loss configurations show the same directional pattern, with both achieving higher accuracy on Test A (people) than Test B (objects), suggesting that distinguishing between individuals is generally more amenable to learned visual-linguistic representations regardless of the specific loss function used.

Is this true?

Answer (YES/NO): NO